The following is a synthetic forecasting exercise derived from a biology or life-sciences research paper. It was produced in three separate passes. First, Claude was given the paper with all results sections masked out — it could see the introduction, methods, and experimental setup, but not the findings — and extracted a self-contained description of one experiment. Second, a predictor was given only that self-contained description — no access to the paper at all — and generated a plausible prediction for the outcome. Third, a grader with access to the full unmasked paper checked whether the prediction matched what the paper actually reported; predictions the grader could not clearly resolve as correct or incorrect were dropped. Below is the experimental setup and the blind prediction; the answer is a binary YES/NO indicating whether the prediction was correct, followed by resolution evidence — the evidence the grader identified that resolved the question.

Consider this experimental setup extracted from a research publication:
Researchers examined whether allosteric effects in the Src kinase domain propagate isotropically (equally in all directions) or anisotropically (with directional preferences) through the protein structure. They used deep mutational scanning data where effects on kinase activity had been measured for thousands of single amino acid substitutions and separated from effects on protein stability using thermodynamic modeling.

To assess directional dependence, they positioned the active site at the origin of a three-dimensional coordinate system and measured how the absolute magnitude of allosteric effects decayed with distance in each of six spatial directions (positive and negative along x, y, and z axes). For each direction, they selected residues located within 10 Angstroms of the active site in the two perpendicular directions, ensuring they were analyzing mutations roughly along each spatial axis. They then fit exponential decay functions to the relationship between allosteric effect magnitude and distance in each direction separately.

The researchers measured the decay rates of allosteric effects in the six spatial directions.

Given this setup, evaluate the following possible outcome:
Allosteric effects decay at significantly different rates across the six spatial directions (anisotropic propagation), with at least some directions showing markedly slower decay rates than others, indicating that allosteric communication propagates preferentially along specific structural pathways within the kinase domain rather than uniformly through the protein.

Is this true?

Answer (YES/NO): YES